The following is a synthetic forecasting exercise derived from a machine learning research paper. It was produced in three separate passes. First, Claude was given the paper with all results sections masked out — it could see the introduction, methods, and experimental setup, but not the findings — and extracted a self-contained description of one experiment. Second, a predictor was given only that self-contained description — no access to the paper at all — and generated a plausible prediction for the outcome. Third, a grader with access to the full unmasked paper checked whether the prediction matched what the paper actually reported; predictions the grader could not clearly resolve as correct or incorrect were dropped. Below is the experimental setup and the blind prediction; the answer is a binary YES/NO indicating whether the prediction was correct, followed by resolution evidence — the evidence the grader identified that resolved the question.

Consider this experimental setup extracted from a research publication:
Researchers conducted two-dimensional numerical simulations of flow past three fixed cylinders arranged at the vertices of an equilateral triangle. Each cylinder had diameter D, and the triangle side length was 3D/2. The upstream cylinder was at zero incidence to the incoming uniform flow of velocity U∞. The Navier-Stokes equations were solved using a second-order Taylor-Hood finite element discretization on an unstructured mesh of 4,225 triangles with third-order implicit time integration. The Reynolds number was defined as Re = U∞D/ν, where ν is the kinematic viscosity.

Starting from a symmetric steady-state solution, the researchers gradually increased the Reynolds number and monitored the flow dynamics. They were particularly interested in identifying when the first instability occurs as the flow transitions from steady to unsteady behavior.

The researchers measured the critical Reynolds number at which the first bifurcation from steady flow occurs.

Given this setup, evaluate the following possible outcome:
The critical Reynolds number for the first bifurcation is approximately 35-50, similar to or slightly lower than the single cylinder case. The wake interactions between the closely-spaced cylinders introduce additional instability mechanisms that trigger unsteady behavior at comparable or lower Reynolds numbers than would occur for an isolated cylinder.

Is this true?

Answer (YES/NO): NO